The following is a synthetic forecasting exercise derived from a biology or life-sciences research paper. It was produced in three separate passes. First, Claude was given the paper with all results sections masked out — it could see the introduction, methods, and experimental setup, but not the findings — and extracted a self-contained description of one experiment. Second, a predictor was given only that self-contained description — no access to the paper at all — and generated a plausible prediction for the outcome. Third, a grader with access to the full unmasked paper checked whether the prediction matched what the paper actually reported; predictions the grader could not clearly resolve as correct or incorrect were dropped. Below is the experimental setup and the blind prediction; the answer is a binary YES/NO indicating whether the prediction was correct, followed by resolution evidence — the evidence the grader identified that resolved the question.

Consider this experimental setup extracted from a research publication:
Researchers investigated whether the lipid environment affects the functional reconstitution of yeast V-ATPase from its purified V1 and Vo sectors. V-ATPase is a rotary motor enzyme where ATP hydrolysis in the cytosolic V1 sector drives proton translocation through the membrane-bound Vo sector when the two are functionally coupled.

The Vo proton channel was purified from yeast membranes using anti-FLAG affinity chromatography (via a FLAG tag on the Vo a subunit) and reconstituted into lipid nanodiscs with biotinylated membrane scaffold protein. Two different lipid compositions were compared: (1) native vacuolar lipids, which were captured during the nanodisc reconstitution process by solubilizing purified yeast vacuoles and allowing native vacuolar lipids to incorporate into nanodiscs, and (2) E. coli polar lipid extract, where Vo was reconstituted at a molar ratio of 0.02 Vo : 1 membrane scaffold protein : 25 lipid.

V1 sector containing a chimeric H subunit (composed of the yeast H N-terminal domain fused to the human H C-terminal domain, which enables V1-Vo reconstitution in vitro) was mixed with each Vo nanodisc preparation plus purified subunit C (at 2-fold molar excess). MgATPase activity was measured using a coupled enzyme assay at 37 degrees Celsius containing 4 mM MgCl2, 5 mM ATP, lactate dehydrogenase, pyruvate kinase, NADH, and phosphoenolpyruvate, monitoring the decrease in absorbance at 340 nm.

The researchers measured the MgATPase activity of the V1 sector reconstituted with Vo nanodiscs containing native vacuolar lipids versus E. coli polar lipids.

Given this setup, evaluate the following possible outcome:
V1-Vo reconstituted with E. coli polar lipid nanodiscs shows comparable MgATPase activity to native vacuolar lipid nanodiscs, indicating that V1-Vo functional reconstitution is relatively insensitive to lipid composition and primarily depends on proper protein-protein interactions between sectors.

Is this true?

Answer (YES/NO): NO